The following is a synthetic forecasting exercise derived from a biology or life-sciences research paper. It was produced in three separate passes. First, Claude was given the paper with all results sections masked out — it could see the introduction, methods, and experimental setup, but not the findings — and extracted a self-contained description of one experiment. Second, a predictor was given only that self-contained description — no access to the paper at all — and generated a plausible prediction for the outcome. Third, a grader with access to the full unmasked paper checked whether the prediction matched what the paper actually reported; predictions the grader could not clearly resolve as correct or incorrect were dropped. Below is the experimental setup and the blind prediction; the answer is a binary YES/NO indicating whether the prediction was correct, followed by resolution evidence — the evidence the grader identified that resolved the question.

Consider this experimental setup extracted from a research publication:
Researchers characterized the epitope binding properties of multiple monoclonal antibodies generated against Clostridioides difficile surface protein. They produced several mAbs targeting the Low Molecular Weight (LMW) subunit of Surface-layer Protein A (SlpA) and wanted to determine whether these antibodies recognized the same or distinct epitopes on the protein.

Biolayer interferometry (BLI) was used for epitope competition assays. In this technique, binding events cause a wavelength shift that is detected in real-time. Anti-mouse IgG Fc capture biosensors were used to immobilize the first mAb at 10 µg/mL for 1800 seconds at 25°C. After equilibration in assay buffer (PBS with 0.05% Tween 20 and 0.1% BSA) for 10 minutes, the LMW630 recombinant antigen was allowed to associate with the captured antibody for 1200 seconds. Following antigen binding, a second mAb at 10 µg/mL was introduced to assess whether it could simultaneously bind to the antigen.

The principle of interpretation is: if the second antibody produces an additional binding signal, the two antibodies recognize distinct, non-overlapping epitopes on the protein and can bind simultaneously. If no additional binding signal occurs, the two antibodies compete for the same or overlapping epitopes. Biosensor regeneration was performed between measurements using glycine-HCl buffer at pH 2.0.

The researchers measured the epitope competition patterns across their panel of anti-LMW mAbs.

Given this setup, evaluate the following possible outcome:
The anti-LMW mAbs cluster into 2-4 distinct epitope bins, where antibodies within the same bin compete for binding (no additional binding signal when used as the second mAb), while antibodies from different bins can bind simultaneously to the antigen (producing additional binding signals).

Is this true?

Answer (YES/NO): NO